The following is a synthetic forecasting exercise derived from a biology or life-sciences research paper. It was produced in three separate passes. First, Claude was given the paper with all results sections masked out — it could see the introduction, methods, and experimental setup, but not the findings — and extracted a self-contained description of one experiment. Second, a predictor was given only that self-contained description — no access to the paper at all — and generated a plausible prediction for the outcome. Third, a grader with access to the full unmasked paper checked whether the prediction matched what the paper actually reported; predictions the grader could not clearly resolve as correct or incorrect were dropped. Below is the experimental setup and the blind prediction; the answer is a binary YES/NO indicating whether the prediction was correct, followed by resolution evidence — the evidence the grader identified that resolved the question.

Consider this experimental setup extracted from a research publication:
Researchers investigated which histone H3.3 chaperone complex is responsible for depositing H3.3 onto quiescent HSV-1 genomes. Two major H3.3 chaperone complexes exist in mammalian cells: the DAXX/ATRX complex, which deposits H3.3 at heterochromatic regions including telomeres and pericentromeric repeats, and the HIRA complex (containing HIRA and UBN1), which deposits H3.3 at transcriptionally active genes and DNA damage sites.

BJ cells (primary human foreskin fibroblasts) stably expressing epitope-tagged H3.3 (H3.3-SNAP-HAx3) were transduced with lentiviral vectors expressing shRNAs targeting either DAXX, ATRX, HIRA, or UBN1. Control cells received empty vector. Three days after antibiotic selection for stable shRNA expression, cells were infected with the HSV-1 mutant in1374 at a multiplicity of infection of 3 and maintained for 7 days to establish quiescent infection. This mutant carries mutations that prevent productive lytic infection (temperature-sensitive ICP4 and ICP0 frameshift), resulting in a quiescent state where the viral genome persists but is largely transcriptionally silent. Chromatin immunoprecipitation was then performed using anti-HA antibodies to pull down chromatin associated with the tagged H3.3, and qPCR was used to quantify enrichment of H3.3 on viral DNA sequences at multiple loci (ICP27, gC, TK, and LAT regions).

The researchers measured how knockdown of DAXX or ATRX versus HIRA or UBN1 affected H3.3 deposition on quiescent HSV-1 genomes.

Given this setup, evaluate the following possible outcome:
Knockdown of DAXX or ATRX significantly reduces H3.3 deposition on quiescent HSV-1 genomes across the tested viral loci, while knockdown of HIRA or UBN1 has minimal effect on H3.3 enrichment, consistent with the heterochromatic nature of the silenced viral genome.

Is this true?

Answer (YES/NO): NO